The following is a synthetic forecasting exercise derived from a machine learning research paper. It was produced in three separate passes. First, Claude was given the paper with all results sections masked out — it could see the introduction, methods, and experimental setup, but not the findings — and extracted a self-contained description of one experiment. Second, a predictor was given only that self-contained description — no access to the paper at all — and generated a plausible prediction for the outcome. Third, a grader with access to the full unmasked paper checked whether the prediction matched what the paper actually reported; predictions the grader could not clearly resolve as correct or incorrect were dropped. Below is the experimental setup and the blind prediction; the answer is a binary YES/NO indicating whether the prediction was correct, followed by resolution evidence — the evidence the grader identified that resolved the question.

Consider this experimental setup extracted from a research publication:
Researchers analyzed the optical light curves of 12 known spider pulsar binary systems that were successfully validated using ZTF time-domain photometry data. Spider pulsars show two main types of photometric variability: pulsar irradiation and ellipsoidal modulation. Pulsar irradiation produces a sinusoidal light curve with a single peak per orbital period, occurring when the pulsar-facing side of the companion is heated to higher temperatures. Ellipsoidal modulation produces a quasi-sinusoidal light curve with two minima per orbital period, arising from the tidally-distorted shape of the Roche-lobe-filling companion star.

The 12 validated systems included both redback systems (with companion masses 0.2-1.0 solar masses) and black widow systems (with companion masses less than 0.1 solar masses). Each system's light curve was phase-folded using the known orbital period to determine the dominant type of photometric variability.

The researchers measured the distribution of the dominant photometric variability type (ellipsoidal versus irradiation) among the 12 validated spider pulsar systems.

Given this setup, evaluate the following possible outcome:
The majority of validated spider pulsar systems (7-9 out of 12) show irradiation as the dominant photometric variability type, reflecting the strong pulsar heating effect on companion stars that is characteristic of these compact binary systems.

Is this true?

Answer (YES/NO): YES